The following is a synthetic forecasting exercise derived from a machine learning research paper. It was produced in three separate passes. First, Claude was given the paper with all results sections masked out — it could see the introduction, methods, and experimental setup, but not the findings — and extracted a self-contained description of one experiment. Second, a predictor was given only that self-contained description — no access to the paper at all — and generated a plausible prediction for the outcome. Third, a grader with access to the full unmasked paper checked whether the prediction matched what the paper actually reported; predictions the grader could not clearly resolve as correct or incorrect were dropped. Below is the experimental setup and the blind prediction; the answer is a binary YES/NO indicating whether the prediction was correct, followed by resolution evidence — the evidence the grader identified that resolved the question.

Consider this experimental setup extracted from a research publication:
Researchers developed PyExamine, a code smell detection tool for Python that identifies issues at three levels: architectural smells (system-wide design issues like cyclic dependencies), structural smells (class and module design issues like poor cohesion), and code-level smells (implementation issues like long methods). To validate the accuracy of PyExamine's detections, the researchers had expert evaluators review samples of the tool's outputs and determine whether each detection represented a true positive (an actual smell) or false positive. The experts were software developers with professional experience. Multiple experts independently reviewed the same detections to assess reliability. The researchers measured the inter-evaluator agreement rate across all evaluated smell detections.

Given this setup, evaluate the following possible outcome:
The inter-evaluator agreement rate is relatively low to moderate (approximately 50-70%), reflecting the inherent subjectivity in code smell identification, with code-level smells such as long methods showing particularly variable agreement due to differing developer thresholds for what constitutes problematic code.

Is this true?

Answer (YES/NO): NO